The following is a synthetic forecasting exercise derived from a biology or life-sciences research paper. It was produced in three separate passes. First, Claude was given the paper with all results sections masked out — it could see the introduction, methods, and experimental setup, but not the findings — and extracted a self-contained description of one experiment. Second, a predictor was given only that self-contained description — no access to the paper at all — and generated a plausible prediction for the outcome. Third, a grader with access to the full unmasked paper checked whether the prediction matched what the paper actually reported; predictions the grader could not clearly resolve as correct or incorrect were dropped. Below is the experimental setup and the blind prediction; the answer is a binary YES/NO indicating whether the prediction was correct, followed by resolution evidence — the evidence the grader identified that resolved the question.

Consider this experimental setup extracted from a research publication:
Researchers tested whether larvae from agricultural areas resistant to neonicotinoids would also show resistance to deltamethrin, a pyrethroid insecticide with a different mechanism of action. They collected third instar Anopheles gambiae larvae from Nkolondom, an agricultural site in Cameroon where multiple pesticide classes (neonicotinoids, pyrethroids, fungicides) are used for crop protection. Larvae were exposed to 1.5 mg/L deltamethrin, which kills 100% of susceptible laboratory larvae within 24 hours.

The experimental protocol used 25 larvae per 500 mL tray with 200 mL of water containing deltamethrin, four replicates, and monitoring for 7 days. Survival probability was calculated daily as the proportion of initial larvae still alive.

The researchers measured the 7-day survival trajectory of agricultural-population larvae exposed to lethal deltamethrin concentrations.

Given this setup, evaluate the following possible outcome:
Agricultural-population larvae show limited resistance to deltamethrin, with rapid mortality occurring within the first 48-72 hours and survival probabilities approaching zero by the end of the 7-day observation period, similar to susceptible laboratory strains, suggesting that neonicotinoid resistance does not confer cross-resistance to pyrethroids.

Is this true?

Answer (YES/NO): NO